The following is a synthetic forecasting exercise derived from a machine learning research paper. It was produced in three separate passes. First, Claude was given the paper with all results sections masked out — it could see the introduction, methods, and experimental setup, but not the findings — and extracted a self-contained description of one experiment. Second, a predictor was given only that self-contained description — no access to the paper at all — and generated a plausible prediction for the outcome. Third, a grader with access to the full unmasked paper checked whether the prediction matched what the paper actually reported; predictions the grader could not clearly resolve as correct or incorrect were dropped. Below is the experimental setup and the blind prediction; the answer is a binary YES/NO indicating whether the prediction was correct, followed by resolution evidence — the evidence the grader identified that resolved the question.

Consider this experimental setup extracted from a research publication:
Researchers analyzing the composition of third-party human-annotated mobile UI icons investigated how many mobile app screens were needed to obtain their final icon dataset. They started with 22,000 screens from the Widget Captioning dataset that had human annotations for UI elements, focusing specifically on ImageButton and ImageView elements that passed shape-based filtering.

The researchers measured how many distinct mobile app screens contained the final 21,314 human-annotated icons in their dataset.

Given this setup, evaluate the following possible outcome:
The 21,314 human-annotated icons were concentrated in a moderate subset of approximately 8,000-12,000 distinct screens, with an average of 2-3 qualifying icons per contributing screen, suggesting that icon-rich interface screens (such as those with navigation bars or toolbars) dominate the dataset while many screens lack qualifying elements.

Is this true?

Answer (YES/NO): YES